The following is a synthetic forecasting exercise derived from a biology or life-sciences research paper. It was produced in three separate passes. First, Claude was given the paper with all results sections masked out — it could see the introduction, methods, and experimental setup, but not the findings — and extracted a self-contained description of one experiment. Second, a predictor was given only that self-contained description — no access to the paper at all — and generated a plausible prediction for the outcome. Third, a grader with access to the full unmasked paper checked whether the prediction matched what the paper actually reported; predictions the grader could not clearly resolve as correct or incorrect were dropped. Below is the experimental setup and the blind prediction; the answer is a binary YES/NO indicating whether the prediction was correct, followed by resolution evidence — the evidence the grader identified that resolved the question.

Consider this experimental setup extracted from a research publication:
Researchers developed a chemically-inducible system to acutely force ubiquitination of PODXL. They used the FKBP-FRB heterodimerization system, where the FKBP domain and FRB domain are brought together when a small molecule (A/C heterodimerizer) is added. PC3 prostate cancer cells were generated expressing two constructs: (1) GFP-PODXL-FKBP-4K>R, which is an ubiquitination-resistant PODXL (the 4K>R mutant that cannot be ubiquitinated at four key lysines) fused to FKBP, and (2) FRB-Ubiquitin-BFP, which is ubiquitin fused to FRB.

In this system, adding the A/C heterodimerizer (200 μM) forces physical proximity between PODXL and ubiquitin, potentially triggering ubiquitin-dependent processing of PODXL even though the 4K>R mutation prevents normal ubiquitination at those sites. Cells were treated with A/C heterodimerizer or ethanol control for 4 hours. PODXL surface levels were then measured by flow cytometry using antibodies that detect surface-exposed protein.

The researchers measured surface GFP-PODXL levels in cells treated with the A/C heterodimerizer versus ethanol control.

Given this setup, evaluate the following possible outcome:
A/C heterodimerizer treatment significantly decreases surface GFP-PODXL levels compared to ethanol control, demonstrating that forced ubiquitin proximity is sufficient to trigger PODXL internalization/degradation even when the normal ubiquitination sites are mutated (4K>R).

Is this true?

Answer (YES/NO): YES